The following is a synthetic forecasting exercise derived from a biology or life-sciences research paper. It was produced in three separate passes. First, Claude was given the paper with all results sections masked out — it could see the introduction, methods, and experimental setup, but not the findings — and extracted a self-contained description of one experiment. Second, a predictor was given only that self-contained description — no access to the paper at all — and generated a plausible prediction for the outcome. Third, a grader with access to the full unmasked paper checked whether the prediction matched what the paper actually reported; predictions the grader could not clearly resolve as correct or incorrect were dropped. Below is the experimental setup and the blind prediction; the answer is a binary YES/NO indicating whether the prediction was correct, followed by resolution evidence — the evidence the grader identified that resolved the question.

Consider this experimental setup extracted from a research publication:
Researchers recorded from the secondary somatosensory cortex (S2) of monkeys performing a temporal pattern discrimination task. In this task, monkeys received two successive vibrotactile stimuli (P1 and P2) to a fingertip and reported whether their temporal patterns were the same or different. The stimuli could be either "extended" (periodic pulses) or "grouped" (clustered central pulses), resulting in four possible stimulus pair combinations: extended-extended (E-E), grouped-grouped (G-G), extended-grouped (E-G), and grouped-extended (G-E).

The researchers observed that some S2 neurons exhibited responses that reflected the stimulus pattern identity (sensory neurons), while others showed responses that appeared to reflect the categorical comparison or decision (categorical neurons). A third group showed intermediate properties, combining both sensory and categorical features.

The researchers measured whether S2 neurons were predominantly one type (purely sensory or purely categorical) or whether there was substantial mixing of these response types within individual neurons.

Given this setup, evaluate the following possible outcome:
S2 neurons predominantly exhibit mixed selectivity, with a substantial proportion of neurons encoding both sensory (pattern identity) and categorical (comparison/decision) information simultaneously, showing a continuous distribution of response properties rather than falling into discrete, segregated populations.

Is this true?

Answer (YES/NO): YES